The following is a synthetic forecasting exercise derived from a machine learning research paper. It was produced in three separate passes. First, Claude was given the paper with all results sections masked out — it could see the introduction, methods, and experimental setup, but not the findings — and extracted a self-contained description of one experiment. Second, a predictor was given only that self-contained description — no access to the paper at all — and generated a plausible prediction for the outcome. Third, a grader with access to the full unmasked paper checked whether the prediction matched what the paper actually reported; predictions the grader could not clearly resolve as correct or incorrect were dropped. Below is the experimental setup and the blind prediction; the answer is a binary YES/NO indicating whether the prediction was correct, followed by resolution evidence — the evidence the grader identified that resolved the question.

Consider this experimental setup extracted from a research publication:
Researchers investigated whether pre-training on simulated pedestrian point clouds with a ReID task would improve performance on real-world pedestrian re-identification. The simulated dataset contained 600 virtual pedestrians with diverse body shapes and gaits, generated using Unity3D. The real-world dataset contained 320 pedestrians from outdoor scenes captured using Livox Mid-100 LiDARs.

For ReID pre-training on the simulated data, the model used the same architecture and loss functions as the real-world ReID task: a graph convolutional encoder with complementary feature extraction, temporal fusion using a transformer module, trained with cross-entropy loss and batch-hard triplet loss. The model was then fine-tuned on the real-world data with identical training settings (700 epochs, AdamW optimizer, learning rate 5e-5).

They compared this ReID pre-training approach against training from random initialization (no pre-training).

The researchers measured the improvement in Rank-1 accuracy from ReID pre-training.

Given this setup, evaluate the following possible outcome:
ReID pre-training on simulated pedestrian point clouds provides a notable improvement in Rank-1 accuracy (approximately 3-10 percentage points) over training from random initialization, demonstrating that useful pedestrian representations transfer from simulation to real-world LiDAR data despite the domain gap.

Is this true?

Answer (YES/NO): NO